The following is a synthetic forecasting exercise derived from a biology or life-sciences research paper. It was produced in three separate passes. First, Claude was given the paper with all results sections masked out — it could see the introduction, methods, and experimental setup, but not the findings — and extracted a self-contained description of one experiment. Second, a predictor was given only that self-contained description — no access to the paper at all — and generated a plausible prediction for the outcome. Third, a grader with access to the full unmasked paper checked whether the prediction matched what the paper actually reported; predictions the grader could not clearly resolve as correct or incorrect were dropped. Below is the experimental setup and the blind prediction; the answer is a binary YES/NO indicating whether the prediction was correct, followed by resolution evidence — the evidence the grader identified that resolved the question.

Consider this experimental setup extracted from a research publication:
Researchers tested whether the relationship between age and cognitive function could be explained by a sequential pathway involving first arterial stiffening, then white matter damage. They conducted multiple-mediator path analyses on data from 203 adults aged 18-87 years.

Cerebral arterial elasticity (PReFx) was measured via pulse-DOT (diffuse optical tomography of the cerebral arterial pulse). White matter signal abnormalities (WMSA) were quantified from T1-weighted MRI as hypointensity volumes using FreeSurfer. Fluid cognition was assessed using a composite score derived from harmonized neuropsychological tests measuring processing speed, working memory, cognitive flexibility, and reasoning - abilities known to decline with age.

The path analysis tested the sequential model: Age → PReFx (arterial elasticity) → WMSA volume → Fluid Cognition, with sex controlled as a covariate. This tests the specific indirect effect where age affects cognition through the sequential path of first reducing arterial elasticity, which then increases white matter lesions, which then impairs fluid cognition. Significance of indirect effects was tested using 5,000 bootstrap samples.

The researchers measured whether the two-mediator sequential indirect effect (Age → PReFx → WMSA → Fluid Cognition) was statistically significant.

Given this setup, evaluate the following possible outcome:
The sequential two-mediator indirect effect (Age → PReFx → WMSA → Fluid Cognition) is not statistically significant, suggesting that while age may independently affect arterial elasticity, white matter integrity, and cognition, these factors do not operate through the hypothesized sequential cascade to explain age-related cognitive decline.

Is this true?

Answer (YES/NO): NO